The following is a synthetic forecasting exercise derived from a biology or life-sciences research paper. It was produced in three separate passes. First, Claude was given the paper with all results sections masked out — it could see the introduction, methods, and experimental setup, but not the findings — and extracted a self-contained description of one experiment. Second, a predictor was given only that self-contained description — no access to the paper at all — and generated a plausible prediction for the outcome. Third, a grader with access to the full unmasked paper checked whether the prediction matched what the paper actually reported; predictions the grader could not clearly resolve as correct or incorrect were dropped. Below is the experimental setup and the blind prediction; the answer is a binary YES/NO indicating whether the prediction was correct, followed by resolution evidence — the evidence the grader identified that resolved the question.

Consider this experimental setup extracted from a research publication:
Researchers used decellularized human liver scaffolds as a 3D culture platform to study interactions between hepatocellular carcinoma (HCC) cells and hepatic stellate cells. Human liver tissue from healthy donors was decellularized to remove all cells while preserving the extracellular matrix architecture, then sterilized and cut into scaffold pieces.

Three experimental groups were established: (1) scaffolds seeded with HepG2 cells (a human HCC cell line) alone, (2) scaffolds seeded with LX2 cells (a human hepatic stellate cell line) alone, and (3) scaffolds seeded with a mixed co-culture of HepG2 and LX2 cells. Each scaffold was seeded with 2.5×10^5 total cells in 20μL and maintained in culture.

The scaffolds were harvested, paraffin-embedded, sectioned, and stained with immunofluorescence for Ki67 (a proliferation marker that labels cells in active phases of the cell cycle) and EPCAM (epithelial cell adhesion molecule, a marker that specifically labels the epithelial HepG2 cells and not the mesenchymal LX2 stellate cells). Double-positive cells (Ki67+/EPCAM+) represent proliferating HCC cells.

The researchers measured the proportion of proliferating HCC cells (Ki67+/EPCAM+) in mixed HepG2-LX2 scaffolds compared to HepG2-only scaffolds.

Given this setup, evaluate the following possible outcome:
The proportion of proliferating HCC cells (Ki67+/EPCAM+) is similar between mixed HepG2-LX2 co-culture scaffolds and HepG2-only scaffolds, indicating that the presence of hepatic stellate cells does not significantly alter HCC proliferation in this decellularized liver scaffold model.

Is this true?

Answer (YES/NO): NO